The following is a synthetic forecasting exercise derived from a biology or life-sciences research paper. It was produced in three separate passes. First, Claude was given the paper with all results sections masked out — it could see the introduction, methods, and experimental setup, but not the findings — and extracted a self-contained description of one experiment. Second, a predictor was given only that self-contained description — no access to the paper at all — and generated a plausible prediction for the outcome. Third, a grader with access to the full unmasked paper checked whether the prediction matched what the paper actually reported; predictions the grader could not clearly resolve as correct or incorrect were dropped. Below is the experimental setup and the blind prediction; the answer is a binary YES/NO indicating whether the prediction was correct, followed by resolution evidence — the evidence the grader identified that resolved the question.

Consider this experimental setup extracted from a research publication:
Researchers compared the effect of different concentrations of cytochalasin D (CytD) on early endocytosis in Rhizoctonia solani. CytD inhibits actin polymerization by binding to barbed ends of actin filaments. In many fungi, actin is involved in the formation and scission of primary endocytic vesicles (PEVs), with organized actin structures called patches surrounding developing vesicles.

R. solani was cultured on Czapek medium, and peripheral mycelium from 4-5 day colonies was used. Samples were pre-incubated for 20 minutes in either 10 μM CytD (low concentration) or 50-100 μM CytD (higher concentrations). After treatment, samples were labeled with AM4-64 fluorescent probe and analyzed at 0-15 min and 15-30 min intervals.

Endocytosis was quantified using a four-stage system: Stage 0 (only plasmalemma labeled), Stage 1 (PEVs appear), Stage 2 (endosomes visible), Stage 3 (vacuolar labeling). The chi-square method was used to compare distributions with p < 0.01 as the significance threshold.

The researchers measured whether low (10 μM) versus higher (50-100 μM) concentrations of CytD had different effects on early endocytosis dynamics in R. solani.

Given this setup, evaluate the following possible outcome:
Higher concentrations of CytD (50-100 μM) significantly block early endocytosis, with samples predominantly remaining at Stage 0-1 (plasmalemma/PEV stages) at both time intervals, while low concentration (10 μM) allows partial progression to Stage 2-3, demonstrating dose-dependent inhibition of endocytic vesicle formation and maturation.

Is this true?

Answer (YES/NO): NO